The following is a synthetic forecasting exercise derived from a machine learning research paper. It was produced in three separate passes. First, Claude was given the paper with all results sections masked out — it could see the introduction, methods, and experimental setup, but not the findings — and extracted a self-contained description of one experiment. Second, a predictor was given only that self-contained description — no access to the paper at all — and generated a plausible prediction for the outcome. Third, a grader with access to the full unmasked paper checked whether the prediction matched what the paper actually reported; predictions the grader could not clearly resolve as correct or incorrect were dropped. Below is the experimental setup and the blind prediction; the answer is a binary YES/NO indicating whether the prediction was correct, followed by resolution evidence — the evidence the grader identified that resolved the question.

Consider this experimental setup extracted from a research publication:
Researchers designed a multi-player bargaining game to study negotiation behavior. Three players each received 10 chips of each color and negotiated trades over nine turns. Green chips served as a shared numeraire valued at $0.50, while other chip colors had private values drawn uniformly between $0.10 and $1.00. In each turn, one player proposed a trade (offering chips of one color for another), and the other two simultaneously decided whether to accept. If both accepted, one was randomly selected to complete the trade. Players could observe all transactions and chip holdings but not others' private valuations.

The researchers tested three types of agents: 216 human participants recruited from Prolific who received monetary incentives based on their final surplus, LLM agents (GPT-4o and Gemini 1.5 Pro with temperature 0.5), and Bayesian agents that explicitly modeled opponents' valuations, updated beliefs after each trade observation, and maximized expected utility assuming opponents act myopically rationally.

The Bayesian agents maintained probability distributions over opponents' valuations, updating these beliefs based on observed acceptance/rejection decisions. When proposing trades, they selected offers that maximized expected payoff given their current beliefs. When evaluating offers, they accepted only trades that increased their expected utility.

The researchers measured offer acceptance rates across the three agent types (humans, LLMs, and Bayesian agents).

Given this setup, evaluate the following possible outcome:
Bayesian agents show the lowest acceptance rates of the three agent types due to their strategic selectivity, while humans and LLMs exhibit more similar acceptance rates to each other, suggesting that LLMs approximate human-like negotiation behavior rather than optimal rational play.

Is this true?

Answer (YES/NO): NO